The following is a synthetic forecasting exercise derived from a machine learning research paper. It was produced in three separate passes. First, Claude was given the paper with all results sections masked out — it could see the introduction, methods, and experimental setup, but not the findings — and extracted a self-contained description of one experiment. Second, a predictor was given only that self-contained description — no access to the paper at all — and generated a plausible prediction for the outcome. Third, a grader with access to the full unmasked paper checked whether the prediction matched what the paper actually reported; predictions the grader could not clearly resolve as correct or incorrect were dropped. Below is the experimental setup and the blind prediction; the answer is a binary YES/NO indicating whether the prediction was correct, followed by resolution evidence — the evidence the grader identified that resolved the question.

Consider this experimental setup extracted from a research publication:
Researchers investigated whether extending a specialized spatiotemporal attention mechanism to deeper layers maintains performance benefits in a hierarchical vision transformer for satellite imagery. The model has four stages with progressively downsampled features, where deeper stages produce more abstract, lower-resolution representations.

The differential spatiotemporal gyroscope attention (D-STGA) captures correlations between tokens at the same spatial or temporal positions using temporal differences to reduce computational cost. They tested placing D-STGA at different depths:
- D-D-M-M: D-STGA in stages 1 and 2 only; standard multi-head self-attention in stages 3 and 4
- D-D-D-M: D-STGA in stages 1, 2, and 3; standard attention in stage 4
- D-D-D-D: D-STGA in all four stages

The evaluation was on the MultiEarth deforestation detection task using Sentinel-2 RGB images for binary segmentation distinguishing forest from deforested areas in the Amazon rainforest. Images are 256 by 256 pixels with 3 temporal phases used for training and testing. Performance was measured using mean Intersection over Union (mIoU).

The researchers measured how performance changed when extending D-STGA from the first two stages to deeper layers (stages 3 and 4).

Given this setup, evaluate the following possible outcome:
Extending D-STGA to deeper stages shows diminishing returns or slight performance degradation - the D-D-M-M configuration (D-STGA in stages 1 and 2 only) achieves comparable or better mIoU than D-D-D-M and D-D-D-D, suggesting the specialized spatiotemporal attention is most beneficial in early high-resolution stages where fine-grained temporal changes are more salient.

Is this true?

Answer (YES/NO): YES